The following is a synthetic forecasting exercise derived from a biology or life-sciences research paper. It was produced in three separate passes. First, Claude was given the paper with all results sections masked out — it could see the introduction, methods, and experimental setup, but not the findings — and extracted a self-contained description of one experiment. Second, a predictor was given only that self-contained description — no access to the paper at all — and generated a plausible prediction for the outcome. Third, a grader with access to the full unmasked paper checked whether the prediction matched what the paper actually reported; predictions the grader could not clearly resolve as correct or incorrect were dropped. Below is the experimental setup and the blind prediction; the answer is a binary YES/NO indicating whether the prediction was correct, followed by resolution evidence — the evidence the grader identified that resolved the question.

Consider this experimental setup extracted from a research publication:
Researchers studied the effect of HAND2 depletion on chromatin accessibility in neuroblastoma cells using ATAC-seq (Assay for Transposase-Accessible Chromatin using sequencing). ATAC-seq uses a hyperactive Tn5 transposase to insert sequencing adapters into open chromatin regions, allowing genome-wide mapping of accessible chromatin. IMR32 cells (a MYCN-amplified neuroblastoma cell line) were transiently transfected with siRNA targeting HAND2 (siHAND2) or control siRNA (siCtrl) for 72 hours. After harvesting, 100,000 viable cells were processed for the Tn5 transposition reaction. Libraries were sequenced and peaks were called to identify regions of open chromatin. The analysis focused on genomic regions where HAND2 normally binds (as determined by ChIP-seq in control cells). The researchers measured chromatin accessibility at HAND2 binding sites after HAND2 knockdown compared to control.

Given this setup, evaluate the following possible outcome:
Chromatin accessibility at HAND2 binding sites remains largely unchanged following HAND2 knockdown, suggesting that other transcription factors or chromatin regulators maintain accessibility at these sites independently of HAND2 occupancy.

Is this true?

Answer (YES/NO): NO